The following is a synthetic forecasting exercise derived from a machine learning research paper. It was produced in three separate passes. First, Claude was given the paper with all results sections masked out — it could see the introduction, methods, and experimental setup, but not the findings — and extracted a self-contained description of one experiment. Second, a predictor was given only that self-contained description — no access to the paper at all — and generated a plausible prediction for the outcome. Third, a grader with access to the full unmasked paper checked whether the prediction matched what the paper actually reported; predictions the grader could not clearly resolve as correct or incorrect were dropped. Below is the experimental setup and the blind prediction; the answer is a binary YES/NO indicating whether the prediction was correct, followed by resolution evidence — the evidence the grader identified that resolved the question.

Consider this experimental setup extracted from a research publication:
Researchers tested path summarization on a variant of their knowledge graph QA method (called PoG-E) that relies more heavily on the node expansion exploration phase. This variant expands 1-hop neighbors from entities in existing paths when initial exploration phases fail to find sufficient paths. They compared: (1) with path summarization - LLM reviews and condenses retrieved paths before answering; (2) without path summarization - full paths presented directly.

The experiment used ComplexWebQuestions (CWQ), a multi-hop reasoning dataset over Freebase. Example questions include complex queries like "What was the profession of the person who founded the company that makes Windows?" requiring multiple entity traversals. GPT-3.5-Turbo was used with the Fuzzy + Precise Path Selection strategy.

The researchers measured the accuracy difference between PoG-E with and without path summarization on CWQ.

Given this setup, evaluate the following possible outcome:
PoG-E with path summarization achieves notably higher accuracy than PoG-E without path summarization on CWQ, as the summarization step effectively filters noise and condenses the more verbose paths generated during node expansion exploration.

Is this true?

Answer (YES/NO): YES